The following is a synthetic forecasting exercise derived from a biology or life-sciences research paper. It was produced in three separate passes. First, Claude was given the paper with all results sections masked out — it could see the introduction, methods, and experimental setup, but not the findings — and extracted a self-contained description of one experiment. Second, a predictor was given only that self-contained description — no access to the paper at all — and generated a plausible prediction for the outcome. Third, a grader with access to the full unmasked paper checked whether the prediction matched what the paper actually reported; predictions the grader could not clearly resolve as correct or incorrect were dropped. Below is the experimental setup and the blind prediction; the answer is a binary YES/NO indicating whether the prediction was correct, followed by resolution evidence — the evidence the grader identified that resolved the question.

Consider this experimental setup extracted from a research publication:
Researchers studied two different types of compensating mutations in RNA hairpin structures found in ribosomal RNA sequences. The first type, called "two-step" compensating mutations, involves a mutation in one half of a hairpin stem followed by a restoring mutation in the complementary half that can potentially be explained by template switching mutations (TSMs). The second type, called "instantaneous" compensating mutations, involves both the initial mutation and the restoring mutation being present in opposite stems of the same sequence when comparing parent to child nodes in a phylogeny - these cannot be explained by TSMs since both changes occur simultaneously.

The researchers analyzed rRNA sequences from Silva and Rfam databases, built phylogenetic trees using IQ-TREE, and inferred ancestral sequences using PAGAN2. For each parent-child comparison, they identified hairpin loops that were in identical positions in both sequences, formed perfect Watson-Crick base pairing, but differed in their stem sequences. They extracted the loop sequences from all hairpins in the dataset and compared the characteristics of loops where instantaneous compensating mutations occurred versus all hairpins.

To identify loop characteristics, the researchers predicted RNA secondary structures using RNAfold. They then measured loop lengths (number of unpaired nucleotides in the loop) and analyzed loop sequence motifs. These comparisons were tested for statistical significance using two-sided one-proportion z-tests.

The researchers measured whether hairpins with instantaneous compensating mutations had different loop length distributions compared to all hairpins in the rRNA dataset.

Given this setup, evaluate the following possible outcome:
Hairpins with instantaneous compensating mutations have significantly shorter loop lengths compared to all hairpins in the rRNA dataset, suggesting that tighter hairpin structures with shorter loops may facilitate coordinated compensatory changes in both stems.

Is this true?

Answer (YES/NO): NO